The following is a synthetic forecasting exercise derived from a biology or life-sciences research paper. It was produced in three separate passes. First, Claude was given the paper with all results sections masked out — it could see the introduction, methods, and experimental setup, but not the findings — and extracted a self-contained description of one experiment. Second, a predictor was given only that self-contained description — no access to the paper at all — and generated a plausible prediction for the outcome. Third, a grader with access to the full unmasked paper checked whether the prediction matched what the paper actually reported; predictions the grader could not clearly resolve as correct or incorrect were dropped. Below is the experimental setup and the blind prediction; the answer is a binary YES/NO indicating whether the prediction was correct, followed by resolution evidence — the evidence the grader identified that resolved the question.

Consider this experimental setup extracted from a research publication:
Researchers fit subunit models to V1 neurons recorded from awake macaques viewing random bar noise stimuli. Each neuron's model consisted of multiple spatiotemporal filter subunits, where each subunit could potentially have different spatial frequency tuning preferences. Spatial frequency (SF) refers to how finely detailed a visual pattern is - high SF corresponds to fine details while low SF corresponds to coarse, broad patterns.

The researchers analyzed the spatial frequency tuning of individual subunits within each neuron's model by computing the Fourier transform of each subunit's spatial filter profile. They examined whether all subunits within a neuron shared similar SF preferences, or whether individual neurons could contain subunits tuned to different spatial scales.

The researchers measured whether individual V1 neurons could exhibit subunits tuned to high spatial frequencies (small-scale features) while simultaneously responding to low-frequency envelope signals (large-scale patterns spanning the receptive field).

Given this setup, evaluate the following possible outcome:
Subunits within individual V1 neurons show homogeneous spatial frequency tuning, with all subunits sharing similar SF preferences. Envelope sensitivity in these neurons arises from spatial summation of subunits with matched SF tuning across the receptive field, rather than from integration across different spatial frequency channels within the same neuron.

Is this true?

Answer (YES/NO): NO